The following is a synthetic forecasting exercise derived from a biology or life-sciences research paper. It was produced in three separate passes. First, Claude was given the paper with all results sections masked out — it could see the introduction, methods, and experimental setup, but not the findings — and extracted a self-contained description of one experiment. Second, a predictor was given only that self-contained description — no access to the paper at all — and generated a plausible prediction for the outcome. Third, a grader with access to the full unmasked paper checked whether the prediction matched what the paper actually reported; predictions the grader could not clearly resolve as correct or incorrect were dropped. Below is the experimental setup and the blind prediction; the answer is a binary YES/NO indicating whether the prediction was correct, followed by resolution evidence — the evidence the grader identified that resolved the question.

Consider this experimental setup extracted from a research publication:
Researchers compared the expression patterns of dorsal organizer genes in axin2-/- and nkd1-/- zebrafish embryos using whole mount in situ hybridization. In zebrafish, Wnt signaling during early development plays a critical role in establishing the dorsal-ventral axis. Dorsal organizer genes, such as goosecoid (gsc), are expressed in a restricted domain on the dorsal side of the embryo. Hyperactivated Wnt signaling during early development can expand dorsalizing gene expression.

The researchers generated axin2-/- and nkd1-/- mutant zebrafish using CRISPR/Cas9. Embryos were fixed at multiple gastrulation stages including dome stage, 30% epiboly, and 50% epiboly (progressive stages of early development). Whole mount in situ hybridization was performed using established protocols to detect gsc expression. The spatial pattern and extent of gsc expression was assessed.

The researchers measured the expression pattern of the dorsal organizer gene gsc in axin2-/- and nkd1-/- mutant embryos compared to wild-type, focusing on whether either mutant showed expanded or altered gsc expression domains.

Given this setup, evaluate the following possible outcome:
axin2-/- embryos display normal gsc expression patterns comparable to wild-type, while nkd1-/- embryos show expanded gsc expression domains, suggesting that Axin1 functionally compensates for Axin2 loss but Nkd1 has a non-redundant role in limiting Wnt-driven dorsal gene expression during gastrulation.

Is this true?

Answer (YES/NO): NO